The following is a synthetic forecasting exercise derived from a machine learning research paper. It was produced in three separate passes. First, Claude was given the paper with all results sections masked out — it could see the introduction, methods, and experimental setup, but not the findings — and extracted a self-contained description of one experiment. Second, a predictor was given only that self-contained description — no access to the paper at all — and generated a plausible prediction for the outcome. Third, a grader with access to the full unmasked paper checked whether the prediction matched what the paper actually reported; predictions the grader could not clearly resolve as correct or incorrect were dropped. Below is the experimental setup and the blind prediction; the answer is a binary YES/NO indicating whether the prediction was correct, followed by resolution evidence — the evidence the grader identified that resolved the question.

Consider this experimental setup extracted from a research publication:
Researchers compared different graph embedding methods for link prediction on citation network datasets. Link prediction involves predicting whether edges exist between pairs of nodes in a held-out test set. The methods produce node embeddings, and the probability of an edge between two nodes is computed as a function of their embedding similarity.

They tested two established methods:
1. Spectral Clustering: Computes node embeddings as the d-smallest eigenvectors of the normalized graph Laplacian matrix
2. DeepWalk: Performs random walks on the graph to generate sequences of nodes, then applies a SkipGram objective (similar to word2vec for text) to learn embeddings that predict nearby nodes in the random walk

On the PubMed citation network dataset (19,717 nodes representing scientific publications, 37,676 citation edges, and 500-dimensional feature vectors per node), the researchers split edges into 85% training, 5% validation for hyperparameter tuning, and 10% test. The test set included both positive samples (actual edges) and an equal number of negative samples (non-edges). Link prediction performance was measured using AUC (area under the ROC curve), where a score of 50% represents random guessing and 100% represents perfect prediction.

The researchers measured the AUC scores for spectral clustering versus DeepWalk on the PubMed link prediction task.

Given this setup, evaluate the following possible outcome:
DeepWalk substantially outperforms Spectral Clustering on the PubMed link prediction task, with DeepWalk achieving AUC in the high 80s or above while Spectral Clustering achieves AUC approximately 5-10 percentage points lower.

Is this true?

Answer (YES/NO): NO